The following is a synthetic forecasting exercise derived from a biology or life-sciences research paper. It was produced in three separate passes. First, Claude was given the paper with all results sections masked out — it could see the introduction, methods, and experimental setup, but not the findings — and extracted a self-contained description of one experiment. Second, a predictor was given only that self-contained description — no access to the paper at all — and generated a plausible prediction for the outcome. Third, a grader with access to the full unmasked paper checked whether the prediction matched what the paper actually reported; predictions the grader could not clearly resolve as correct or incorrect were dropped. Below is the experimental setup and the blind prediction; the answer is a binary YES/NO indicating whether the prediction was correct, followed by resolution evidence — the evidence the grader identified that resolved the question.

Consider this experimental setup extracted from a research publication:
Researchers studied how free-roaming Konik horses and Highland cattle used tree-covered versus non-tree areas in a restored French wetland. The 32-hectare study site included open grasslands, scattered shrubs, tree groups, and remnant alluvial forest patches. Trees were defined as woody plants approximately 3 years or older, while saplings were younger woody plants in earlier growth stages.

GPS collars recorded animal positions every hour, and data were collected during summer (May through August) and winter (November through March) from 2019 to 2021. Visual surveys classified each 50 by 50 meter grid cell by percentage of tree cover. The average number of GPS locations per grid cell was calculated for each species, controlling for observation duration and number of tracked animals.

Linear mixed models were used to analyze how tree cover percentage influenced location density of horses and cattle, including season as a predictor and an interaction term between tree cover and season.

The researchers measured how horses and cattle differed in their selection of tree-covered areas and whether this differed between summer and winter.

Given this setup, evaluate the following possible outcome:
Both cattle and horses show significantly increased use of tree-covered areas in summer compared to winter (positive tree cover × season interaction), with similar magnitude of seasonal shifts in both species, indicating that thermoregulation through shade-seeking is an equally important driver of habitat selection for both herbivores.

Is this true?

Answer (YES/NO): NO